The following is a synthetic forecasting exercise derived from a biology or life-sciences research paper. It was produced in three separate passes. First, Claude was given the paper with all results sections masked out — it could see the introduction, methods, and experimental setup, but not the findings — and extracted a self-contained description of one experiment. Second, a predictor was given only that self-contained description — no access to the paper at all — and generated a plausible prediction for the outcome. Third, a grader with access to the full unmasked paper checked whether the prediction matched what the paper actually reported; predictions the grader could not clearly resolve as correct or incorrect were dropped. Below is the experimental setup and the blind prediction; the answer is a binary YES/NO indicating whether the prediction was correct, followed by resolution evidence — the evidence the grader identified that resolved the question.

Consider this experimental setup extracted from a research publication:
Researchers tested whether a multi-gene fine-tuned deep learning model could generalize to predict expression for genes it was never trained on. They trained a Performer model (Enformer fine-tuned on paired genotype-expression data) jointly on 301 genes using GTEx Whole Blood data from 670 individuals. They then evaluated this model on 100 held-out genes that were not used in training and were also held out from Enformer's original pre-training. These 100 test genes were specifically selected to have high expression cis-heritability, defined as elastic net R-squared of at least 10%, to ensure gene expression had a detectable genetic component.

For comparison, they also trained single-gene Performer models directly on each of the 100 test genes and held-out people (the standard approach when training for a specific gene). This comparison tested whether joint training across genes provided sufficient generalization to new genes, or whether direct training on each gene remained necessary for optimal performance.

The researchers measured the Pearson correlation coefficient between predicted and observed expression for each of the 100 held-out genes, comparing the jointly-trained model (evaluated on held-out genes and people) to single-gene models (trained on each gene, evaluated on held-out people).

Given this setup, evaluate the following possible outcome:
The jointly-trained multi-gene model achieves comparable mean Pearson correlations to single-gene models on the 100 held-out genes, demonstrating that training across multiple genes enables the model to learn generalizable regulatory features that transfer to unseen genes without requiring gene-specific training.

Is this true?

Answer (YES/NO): NO